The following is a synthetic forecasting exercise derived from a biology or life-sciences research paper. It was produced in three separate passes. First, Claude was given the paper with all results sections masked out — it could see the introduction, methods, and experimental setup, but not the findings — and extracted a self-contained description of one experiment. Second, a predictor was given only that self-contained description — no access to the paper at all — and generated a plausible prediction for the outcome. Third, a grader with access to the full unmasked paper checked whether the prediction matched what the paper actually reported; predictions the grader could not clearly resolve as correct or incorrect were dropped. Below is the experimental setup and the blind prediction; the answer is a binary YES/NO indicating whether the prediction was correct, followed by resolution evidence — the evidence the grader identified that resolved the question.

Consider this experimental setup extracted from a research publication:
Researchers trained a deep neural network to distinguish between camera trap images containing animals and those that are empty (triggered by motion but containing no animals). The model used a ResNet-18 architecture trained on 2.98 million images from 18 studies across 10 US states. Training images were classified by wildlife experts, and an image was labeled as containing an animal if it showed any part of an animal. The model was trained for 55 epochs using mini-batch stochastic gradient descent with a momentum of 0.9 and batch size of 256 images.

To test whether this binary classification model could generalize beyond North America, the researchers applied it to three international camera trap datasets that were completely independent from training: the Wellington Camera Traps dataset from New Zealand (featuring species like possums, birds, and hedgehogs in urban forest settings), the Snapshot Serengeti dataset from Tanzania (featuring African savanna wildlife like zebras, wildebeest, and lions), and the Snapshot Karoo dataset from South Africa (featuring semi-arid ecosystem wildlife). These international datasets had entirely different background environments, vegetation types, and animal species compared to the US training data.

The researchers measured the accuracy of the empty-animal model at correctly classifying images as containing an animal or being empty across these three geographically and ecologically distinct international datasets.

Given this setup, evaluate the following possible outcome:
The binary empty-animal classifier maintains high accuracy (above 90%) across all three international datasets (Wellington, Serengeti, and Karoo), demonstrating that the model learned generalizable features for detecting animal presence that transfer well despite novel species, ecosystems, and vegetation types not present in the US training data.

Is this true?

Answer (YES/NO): YES